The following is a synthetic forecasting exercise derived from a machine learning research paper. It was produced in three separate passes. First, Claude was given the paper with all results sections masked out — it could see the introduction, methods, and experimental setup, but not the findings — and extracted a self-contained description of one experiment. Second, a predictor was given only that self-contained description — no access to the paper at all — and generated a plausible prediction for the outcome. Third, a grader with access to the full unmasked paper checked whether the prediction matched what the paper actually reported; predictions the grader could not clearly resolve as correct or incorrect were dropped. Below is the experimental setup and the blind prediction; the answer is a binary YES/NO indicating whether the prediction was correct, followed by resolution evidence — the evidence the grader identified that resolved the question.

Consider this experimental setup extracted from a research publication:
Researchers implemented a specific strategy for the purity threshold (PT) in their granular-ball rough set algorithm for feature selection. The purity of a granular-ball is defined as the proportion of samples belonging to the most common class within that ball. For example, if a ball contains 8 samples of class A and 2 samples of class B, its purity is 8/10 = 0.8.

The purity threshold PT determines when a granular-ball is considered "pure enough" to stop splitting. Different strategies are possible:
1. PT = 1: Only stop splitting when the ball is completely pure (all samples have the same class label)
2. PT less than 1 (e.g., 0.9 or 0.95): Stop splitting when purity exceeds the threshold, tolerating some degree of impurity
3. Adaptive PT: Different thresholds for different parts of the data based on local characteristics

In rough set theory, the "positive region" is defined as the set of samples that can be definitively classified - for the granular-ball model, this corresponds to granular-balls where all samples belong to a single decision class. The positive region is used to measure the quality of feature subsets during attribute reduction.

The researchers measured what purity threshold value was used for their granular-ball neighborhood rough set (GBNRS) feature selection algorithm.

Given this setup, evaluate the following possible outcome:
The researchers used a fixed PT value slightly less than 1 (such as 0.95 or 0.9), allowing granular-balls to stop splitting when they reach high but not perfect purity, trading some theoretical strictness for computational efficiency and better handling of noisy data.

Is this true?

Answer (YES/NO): NO